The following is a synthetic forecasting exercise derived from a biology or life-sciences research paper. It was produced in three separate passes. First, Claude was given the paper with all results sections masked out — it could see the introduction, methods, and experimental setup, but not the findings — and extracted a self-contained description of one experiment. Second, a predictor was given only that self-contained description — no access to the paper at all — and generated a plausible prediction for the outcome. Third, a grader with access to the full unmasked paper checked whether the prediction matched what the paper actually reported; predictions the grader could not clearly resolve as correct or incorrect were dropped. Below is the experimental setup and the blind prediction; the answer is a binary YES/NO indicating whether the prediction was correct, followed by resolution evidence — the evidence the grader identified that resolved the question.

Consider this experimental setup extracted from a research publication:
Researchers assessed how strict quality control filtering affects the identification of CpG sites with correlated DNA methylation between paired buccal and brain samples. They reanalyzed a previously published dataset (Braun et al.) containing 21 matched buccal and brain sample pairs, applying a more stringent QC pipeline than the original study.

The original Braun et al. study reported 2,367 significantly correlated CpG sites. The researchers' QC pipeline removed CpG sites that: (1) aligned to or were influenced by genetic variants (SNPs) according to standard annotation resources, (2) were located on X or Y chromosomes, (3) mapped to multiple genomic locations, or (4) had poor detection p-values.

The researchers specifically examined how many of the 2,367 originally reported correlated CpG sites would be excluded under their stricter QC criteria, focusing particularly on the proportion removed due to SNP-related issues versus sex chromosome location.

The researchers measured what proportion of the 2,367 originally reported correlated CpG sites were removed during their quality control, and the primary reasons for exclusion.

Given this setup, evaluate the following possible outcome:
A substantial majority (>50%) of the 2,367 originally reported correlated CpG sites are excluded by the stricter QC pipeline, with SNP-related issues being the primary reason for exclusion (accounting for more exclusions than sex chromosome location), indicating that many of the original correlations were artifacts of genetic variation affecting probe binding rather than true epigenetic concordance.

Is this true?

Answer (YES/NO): YES